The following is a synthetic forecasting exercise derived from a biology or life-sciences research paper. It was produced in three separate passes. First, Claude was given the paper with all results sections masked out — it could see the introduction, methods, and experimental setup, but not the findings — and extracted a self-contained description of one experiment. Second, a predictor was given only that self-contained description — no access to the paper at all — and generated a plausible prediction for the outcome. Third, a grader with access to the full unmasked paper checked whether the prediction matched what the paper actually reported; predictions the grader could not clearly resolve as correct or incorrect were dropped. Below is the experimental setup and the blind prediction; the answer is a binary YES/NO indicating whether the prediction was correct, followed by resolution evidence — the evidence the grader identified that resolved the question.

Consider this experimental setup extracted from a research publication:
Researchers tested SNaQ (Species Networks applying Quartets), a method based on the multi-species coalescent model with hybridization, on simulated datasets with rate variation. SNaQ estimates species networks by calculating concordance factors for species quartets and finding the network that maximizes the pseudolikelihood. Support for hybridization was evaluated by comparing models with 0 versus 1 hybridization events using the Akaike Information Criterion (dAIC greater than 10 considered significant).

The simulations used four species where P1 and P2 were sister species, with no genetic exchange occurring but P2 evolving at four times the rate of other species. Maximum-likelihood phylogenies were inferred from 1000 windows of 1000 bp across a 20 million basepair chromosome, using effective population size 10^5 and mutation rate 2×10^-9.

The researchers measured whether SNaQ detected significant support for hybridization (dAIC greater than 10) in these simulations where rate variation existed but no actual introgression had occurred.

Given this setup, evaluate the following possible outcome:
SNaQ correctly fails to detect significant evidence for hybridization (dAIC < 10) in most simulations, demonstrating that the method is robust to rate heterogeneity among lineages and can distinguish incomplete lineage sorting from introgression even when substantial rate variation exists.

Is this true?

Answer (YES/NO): YES